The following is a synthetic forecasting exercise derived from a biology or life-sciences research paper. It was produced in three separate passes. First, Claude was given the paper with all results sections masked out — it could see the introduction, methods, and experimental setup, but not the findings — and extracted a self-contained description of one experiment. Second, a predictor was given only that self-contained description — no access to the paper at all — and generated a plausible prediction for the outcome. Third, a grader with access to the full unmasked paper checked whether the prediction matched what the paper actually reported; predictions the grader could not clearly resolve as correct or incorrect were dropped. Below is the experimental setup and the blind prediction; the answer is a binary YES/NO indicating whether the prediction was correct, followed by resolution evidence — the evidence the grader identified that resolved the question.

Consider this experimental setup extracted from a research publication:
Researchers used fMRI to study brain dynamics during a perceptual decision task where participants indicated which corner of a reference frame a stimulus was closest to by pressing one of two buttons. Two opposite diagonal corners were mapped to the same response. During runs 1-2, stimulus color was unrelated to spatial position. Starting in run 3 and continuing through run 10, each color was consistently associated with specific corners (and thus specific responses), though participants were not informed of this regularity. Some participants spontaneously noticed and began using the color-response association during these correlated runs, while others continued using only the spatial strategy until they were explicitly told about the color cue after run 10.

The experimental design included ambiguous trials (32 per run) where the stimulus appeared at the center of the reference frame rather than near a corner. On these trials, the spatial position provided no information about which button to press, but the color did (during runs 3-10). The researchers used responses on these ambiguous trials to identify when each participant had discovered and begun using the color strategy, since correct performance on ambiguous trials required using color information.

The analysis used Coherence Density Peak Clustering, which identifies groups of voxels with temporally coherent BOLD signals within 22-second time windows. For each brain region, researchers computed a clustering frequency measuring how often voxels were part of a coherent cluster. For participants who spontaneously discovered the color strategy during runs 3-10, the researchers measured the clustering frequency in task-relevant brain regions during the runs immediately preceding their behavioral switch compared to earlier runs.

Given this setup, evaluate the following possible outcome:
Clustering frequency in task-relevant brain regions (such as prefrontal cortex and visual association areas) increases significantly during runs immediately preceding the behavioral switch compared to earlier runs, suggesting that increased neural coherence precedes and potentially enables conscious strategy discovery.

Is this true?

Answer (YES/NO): YES